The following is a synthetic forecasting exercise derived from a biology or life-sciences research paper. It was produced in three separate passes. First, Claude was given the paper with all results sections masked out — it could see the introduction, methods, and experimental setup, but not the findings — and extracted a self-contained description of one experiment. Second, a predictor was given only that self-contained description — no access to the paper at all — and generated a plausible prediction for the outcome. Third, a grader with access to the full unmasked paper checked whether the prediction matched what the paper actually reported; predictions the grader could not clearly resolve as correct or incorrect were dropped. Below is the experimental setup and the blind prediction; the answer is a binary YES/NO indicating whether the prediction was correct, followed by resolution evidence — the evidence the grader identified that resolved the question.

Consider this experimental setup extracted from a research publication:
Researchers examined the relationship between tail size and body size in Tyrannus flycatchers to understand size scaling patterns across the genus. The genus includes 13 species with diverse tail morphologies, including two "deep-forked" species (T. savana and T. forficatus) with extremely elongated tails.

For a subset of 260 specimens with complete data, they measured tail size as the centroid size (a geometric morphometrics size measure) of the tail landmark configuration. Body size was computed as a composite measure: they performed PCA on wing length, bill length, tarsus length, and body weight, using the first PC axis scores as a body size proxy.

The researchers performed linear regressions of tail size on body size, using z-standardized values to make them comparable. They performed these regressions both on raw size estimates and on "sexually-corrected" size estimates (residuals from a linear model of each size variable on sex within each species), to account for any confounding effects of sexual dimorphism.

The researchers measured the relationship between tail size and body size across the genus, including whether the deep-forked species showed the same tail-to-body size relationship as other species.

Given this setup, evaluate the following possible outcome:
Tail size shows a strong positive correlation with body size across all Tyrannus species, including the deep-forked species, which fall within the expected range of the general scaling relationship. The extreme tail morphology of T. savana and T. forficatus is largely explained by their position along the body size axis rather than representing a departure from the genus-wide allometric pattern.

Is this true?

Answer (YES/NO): NO